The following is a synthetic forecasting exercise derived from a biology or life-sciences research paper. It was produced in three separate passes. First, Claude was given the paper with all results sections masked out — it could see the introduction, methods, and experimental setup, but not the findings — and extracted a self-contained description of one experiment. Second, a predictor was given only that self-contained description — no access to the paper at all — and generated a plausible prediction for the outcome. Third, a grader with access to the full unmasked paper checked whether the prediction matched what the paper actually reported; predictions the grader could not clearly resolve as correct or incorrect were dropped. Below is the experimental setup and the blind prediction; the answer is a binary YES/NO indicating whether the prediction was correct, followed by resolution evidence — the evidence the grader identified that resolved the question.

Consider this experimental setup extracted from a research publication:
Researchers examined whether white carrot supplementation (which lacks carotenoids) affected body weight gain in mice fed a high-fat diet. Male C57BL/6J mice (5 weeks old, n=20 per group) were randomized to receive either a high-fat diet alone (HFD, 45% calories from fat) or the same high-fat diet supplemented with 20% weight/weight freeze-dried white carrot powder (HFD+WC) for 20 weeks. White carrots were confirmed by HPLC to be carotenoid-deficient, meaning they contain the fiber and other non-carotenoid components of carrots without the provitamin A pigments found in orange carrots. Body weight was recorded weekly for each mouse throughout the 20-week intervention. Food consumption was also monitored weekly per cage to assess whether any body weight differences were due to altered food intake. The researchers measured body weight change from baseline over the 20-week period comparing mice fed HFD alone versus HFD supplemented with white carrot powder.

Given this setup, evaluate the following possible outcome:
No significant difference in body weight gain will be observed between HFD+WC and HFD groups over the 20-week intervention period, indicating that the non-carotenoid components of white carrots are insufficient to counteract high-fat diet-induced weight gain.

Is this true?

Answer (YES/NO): NO